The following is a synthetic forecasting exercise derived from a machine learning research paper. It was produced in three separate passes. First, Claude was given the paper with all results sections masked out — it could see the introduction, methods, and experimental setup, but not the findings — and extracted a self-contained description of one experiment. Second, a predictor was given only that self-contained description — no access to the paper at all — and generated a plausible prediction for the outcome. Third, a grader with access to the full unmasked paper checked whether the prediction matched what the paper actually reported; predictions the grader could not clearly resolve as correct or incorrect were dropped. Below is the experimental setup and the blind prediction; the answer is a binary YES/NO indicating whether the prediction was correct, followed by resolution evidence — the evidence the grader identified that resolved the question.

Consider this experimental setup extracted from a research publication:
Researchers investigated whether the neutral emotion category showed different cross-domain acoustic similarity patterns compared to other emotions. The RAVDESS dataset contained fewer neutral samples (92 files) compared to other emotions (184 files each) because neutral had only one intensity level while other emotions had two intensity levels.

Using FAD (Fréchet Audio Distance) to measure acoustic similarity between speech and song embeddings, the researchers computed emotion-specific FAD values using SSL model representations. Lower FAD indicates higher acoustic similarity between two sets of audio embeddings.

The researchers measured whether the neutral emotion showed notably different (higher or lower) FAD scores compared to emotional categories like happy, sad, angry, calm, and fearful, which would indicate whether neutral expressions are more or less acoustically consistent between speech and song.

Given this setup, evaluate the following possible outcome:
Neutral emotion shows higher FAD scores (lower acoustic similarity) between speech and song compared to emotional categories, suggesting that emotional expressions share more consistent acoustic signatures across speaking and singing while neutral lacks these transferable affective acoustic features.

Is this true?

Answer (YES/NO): NO